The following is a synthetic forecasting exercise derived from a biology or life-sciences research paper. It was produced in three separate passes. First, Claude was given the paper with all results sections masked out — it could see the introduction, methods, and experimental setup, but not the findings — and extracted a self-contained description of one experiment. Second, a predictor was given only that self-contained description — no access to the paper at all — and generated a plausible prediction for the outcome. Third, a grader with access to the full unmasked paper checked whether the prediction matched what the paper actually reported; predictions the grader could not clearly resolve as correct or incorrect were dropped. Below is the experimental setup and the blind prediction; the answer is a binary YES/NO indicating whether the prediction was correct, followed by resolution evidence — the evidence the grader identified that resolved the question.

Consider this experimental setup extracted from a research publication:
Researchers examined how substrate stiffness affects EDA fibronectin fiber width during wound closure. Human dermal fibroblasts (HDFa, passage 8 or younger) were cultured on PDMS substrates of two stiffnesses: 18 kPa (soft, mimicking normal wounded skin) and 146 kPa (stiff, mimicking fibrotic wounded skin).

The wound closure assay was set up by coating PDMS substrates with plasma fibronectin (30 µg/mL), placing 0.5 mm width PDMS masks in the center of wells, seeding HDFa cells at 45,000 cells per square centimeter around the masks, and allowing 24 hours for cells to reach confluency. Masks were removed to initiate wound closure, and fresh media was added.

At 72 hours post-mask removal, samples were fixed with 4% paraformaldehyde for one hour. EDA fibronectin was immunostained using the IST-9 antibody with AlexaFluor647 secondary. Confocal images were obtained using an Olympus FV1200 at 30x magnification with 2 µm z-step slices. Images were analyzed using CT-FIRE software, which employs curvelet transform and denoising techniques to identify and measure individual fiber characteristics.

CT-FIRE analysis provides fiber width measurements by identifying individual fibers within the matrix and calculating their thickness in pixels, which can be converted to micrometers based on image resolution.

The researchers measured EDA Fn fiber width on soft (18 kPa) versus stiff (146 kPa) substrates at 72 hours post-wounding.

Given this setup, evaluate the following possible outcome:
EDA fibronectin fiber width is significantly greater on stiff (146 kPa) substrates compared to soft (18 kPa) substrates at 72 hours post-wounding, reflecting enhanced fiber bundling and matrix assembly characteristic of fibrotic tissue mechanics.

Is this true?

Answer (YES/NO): NO